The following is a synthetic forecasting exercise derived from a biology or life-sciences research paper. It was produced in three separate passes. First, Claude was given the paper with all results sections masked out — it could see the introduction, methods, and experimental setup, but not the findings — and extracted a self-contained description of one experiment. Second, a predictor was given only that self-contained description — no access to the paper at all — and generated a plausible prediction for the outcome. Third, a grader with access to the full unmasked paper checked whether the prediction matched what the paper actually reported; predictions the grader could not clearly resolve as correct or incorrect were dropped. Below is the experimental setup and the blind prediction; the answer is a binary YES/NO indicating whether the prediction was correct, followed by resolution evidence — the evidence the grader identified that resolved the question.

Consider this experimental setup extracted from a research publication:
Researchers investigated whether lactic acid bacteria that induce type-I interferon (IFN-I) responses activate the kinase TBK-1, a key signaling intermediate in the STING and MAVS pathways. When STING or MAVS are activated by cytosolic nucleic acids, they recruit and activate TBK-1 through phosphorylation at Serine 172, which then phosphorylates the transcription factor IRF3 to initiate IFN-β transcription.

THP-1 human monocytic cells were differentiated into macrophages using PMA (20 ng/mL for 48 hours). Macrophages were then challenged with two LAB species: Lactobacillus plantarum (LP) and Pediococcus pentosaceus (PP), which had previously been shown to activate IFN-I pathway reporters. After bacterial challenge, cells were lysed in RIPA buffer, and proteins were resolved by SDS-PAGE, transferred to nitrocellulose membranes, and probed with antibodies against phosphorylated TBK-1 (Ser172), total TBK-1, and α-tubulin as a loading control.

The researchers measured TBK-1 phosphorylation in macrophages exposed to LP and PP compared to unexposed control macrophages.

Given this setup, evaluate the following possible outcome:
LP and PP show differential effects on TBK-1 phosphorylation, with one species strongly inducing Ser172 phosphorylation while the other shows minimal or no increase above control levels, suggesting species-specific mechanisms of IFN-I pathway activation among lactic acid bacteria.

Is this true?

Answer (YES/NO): NO